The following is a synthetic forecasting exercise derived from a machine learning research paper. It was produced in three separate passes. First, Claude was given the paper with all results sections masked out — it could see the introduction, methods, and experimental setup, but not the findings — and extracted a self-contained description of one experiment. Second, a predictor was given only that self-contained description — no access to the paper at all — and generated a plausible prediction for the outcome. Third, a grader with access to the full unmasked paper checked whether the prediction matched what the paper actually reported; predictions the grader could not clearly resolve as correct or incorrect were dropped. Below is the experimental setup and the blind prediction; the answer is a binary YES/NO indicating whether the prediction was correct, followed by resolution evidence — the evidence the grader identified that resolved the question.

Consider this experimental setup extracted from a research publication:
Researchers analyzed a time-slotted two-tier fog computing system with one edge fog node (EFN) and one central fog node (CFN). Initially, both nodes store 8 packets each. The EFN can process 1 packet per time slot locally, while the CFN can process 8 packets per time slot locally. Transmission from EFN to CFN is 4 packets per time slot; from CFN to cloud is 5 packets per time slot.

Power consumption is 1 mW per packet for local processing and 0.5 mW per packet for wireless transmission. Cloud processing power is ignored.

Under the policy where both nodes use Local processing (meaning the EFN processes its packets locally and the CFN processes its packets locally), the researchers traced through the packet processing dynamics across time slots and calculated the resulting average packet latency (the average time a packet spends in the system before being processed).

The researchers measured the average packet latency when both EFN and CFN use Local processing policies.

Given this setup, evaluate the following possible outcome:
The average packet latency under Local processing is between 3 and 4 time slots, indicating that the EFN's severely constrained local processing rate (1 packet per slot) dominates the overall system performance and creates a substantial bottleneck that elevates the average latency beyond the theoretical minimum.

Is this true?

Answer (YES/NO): NO